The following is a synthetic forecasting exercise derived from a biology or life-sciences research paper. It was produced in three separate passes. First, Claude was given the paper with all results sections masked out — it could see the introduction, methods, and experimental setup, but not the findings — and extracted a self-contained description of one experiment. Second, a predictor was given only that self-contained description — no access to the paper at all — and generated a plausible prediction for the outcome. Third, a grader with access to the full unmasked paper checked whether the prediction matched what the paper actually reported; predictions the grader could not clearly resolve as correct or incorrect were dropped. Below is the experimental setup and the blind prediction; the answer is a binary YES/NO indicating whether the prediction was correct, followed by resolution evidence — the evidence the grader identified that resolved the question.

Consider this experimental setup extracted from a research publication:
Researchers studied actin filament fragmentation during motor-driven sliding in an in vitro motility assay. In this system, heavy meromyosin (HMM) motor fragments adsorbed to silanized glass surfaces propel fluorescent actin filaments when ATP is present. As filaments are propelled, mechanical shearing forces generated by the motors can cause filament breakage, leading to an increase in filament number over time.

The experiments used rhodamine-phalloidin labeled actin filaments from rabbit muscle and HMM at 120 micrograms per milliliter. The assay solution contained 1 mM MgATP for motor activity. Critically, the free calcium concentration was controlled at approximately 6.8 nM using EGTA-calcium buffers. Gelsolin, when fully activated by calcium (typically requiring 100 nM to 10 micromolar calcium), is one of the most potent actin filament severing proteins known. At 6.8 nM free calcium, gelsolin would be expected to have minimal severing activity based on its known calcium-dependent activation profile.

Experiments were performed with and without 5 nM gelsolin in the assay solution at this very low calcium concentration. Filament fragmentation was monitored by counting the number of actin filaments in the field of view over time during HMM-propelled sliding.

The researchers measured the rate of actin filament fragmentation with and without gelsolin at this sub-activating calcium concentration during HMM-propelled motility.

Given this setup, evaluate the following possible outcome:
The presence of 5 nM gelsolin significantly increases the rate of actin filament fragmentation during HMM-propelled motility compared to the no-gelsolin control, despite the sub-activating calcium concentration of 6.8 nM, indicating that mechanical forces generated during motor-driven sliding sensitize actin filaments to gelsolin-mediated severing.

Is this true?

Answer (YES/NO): YES